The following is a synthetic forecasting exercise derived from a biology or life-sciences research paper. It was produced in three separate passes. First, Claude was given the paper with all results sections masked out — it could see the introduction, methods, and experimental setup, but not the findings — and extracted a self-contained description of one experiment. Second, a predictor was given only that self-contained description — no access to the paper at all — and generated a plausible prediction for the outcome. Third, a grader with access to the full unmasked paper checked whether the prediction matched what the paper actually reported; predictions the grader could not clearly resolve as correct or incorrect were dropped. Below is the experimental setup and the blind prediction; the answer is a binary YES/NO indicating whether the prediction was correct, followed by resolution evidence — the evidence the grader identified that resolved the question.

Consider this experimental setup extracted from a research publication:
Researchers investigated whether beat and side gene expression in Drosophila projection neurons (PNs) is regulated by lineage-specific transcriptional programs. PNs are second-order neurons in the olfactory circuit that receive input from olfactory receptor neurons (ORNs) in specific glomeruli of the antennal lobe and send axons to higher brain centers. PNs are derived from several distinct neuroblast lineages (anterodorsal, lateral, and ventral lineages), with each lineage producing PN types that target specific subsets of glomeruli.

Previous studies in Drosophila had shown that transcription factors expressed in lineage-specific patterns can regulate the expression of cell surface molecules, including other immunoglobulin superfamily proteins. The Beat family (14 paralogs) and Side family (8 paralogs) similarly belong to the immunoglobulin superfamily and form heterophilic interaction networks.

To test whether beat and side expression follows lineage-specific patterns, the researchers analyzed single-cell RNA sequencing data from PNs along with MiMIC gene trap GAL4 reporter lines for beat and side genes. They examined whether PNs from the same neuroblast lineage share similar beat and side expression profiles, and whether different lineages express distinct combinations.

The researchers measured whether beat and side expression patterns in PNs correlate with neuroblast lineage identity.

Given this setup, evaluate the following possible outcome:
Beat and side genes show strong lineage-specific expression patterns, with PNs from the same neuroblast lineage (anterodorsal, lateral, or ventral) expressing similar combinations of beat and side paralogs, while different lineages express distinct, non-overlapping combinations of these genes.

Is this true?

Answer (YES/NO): NO